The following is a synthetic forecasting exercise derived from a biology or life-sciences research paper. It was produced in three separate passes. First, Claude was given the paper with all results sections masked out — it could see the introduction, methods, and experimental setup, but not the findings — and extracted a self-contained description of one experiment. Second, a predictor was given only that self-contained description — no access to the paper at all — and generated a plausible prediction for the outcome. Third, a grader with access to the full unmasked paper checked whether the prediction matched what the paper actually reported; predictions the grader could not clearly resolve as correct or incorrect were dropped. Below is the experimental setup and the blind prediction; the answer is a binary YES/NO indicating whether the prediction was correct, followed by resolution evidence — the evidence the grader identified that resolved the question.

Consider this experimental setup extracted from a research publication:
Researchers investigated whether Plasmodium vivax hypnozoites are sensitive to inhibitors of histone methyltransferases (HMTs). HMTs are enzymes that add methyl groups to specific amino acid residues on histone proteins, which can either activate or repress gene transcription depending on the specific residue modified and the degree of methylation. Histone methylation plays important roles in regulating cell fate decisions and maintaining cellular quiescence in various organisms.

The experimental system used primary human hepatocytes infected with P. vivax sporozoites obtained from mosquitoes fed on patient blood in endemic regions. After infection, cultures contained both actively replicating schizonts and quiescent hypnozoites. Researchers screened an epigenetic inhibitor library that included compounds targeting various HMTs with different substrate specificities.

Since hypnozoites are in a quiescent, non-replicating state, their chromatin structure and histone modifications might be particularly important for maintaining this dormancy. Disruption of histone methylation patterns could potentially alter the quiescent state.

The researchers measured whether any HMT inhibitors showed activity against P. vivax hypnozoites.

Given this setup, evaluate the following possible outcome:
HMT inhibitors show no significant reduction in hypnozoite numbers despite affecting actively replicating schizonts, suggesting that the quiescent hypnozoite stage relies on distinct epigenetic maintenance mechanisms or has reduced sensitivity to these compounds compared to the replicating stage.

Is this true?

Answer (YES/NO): NO